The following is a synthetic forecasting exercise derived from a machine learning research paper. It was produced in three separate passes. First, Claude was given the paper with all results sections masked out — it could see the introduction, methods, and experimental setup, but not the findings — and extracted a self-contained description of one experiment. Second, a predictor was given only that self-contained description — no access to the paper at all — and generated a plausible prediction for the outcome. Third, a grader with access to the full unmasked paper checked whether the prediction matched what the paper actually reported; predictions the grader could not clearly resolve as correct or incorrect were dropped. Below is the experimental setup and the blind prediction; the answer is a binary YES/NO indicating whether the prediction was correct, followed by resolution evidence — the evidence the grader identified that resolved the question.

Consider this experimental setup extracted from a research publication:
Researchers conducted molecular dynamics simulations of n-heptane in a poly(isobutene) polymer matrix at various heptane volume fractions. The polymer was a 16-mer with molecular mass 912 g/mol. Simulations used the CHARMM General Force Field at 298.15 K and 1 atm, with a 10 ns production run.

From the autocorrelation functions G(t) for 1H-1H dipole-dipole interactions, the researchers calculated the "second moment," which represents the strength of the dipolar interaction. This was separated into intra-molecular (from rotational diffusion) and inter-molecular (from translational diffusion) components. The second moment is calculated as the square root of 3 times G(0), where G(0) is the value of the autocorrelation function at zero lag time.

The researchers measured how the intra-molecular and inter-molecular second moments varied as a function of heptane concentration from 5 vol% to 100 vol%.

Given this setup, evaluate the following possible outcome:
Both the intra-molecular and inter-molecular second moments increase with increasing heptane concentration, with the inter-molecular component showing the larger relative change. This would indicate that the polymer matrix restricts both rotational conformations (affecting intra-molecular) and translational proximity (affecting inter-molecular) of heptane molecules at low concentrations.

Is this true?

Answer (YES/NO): NO